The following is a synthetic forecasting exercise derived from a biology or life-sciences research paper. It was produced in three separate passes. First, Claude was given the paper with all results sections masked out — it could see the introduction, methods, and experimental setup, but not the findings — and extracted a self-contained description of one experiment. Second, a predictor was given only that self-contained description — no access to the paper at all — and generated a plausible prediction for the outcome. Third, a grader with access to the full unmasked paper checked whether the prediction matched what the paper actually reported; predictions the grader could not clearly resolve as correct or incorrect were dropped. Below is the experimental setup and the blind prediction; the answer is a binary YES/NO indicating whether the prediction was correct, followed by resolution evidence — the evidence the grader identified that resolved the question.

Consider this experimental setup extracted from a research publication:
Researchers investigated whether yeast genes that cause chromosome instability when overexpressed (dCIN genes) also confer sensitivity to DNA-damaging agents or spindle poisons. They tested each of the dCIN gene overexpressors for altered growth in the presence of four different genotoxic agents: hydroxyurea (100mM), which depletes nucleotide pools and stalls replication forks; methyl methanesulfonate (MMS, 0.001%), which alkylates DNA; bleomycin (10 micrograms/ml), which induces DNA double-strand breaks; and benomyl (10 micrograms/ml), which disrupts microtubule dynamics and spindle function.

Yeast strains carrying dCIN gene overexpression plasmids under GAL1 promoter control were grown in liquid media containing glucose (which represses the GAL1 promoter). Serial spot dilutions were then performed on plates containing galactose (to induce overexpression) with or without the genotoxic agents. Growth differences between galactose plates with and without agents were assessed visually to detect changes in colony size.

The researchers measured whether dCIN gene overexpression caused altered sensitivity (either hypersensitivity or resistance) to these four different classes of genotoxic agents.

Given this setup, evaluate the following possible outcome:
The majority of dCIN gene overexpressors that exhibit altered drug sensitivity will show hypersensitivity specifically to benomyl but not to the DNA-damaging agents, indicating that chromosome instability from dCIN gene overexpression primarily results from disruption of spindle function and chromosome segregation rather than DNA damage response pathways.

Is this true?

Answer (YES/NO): NO